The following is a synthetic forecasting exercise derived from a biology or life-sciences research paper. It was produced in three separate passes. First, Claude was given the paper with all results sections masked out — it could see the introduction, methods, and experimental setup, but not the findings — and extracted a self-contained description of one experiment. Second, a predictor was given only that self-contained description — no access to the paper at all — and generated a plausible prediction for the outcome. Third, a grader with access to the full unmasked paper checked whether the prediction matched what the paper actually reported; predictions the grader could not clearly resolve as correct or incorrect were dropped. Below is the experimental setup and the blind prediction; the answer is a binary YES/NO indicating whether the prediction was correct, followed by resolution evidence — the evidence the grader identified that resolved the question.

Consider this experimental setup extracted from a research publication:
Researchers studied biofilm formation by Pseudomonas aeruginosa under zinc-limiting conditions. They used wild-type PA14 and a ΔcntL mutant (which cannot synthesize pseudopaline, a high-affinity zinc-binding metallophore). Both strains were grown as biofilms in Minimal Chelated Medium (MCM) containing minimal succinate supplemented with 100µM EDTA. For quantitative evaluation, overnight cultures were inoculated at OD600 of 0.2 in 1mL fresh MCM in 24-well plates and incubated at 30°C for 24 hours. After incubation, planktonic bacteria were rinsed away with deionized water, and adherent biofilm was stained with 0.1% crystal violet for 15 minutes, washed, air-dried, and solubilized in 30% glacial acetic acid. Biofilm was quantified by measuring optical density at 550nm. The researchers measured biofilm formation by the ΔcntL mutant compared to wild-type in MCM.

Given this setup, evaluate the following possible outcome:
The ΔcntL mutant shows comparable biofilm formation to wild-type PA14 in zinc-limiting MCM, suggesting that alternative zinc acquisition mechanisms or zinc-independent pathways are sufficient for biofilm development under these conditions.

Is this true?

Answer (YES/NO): NO